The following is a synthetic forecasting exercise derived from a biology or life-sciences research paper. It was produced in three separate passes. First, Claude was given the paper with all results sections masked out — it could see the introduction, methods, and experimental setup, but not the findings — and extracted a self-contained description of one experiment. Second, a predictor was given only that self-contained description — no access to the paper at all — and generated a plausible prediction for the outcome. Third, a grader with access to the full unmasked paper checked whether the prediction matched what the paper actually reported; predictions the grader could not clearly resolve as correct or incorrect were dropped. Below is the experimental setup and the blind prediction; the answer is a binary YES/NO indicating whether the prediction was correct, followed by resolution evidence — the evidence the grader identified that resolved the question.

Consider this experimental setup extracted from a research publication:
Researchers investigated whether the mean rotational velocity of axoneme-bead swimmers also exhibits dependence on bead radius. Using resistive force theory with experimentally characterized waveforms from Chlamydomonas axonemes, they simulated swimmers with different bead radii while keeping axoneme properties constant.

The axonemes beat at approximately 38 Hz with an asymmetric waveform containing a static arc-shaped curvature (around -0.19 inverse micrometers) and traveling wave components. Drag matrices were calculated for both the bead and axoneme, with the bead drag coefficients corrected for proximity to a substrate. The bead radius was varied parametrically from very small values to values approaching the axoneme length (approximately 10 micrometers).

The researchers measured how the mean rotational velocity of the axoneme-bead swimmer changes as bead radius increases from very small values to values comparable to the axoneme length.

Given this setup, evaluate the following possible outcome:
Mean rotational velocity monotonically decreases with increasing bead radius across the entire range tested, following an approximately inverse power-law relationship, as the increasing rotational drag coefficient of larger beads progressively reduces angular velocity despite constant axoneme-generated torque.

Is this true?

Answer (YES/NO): NO